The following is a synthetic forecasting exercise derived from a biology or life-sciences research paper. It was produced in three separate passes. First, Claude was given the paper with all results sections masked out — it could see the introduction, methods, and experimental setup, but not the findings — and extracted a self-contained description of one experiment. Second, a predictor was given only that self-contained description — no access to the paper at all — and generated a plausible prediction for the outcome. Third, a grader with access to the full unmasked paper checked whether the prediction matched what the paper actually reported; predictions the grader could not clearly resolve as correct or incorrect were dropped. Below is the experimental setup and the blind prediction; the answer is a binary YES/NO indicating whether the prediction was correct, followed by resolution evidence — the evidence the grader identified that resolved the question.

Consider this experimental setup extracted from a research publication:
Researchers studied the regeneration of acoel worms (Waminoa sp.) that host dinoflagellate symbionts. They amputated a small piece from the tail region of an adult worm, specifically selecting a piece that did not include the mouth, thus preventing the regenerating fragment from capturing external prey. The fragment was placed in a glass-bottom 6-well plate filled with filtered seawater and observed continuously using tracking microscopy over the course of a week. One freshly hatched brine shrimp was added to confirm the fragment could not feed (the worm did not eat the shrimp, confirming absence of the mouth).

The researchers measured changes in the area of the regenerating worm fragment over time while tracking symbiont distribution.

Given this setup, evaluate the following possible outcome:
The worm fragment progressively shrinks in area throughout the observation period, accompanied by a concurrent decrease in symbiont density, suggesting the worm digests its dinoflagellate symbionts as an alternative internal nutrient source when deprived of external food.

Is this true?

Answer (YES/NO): NO